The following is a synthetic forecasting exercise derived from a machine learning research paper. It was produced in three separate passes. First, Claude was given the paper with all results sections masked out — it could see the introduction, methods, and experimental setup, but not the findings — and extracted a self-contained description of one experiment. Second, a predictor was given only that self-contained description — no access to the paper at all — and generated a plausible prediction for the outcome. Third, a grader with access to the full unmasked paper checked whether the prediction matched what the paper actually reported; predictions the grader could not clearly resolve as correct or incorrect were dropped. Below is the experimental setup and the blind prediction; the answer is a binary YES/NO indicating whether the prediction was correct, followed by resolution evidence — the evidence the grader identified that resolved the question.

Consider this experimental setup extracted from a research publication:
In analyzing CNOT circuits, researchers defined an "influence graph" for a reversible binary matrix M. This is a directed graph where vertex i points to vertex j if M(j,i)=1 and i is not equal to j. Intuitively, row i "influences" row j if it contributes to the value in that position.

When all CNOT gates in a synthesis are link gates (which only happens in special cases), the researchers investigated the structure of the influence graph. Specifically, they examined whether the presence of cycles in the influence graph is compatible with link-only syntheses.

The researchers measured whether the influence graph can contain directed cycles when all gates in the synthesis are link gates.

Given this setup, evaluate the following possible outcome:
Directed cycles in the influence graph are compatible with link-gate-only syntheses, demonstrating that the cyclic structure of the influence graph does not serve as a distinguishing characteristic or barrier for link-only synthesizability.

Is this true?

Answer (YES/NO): NO